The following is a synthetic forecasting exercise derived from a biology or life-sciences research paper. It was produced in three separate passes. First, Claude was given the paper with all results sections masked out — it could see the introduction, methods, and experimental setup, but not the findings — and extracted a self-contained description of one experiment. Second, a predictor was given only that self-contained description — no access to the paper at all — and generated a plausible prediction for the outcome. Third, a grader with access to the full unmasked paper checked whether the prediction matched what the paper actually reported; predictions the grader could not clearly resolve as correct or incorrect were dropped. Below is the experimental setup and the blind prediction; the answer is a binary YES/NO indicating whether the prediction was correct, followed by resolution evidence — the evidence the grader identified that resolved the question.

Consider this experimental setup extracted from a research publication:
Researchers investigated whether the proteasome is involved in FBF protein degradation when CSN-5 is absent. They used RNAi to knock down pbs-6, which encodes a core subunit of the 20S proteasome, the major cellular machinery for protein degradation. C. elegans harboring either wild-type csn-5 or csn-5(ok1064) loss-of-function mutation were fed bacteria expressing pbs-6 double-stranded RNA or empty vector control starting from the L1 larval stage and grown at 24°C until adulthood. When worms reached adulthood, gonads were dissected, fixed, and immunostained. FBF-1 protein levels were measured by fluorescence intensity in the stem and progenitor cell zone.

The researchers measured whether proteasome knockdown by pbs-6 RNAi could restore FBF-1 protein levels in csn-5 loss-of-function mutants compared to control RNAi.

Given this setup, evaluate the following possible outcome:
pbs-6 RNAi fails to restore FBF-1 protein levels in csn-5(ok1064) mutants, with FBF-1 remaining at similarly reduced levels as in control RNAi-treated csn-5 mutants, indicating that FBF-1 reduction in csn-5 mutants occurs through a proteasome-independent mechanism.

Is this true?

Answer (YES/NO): NO